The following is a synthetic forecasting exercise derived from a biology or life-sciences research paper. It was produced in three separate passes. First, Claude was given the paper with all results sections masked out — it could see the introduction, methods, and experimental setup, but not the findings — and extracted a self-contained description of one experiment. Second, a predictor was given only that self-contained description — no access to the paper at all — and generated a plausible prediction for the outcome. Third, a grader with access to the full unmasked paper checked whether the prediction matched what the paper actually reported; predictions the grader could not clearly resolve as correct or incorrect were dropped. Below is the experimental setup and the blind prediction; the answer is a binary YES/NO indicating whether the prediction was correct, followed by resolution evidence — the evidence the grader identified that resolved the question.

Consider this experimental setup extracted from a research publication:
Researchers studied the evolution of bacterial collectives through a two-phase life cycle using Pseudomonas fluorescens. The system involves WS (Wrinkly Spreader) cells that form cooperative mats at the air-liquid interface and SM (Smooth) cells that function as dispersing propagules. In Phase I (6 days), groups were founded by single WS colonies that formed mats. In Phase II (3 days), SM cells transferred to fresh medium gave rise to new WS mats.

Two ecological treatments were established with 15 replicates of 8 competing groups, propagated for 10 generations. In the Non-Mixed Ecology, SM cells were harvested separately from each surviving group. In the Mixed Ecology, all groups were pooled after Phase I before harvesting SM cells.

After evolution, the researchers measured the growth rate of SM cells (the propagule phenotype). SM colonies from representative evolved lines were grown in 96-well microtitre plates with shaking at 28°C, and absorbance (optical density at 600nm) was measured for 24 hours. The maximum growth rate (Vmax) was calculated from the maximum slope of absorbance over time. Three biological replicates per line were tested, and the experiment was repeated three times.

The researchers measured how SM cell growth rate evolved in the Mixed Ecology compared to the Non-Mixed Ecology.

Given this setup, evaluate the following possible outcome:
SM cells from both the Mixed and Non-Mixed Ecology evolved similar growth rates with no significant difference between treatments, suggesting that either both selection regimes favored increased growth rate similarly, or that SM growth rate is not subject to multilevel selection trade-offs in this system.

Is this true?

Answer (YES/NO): YES